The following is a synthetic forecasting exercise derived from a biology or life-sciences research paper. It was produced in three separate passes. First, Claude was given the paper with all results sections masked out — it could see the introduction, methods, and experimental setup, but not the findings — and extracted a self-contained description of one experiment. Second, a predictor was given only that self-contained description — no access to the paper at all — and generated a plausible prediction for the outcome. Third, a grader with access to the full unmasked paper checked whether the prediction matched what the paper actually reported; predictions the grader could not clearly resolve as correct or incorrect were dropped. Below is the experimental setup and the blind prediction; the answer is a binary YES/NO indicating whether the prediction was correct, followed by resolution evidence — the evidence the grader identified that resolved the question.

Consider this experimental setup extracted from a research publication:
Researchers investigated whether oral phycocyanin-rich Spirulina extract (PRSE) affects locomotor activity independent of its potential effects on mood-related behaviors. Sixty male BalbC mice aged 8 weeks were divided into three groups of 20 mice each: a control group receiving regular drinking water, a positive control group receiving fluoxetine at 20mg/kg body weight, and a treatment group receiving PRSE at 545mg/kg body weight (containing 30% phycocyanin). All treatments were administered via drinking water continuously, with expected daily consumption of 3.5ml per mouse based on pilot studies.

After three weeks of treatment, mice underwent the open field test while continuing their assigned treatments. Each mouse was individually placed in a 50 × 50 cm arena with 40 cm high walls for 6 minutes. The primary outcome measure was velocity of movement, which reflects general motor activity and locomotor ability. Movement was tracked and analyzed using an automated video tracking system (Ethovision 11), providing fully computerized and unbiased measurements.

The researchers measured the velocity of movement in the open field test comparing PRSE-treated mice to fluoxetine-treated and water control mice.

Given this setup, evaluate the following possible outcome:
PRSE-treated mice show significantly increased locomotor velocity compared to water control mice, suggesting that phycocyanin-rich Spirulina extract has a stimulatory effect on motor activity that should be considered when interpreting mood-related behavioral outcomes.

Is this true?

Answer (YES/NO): YES